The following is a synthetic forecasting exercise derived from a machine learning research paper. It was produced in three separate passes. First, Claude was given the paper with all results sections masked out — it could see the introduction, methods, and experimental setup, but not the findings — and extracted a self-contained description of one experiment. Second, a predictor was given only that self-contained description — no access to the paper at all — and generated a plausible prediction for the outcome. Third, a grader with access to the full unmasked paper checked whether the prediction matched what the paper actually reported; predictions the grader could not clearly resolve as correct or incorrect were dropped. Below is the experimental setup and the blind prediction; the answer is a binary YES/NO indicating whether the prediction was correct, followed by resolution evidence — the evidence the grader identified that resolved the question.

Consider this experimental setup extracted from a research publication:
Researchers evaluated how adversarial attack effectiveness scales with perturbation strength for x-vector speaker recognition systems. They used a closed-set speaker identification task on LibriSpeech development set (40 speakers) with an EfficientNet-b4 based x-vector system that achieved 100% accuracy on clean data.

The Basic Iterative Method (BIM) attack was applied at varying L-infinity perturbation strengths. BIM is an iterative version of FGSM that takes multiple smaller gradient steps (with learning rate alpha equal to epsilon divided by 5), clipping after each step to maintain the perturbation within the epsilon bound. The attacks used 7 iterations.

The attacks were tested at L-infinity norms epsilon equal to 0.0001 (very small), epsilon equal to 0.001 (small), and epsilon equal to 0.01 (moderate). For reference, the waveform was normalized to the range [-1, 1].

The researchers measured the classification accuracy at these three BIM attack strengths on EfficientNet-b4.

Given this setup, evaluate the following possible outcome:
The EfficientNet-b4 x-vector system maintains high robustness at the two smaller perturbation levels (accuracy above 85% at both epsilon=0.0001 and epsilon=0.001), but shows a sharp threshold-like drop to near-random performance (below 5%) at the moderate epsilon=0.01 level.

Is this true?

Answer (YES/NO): NO